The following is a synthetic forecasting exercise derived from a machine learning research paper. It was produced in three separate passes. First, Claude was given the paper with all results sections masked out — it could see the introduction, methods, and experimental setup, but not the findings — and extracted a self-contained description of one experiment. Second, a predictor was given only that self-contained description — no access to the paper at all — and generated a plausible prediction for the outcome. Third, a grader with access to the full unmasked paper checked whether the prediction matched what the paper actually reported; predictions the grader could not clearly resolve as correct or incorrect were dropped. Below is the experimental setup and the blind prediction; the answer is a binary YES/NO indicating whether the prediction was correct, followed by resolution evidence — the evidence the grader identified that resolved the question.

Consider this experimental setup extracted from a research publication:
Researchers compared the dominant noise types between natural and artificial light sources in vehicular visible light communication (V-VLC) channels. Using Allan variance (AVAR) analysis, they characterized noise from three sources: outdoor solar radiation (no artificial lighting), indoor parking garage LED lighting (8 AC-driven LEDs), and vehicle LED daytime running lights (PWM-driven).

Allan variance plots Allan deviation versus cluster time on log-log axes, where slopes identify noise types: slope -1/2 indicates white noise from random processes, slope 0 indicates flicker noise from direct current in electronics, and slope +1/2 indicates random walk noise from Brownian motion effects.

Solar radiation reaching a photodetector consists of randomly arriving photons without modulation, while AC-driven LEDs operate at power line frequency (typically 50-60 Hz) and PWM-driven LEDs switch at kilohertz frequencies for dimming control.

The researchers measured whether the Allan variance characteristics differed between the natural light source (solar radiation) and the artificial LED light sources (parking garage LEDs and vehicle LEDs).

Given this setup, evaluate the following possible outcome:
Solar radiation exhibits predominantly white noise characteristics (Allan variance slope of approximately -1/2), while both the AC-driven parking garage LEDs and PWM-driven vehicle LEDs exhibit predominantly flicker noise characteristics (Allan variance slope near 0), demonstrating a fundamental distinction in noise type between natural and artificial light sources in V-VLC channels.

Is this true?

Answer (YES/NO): NO